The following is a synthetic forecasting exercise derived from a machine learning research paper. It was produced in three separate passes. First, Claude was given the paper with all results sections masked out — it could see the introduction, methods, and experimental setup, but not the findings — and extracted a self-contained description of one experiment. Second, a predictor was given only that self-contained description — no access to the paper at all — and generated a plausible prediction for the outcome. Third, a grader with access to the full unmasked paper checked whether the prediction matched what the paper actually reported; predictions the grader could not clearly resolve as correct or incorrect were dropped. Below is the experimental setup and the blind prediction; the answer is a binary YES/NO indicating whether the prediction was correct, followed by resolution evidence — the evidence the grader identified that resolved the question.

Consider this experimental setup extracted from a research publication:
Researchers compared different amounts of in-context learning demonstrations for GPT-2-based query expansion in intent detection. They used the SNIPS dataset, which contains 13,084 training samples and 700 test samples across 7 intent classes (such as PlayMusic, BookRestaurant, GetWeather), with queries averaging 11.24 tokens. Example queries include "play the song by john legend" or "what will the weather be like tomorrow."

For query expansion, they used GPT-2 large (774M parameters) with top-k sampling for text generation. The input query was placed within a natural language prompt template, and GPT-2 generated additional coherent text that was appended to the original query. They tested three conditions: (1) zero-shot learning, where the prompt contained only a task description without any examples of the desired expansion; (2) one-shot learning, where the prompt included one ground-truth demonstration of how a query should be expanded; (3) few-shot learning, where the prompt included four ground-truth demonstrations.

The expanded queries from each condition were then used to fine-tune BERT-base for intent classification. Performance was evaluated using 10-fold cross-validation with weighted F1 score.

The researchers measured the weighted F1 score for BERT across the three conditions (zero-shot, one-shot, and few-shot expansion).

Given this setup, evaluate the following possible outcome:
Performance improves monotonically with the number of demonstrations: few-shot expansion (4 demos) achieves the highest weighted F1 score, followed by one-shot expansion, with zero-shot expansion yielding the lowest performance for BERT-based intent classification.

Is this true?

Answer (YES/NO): NO